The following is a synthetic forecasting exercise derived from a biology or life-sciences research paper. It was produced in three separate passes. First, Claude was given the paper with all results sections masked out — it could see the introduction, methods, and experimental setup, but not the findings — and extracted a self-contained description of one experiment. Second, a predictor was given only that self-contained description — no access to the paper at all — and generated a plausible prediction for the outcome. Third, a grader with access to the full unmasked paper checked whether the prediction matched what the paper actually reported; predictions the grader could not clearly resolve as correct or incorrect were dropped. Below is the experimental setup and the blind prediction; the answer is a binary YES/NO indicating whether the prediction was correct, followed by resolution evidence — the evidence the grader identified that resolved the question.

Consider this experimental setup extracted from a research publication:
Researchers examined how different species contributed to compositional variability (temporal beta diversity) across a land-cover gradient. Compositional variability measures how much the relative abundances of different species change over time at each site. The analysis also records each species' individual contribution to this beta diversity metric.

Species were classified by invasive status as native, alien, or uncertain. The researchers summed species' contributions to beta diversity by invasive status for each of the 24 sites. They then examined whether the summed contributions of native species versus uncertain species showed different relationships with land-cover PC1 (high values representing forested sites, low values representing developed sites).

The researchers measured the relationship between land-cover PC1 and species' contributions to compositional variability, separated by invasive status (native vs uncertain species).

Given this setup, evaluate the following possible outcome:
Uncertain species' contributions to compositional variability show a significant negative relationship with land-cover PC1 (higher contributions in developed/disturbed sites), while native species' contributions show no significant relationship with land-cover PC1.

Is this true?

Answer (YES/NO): NO